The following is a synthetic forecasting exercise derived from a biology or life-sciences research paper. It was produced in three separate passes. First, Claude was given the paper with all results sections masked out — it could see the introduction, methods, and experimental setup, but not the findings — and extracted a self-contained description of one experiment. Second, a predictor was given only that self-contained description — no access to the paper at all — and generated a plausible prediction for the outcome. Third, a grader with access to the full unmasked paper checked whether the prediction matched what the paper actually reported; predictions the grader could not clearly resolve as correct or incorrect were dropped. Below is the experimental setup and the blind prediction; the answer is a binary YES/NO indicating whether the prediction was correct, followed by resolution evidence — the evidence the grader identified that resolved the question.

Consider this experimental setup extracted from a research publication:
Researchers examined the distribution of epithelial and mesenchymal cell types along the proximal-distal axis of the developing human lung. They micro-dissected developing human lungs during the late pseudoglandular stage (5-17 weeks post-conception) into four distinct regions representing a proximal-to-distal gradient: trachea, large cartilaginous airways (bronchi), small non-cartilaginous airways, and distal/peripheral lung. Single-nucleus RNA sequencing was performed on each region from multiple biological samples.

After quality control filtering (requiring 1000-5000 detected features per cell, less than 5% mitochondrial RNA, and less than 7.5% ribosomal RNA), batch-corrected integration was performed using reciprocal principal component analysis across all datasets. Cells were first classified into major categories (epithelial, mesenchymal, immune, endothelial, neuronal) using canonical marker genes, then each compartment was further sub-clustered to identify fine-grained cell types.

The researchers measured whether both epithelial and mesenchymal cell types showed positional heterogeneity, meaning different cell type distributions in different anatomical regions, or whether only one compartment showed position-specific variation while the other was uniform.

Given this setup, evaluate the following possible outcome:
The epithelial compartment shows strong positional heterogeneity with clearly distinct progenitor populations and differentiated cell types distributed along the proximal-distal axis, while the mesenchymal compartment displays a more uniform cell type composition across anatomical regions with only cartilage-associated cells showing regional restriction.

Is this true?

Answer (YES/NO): NO